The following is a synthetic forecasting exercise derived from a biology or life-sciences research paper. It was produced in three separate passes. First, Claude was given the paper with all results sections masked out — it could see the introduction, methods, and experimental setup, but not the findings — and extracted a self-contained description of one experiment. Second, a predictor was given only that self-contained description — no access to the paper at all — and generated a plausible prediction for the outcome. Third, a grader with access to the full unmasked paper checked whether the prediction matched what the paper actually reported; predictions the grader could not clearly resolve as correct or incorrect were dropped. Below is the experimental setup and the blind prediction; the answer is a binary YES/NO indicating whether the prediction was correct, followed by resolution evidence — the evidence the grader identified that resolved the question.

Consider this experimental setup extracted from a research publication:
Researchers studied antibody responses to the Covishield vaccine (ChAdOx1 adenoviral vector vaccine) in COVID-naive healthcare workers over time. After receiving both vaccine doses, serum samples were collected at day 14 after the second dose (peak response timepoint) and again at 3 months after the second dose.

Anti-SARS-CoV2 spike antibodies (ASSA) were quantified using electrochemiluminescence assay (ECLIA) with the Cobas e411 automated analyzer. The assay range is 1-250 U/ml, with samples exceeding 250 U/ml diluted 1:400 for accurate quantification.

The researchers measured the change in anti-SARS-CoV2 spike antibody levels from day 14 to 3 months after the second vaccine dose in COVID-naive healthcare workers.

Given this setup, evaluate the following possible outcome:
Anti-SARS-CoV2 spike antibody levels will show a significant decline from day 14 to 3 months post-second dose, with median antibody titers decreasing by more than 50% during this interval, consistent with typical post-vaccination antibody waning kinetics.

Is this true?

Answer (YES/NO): YES